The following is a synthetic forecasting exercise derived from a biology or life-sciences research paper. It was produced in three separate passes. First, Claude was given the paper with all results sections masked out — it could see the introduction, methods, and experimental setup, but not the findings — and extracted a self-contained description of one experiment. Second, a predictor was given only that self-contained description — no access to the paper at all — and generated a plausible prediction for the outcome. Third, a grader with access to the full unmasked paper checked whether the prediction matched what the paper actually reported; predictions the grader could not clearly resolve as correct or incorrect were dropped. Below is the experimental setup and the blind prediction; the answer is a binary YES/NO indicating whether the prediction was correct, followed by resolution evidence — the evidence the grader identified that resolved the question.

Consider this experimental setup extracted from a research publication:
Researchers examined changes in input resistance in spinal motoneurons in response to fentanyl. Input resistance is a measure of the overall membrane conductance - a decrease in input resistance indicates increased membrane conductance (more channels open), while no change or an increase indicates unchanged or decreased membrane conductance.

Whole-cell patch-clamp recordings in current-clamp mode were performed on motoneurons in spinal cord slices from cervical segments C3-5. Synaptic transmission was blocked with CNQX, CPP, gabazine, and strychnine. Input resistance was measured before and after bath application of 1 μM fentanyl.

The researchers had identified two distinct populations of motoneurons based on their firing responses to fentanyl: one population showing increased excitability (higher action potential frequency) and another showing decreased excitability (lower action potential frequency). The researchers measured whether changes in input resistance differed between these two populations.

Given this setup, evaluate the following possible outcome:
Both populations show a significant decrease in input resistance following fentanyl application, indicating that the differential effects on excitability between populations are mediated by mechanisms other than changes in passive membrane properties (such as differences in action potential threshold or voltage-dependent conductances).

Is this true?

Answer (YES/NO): NO